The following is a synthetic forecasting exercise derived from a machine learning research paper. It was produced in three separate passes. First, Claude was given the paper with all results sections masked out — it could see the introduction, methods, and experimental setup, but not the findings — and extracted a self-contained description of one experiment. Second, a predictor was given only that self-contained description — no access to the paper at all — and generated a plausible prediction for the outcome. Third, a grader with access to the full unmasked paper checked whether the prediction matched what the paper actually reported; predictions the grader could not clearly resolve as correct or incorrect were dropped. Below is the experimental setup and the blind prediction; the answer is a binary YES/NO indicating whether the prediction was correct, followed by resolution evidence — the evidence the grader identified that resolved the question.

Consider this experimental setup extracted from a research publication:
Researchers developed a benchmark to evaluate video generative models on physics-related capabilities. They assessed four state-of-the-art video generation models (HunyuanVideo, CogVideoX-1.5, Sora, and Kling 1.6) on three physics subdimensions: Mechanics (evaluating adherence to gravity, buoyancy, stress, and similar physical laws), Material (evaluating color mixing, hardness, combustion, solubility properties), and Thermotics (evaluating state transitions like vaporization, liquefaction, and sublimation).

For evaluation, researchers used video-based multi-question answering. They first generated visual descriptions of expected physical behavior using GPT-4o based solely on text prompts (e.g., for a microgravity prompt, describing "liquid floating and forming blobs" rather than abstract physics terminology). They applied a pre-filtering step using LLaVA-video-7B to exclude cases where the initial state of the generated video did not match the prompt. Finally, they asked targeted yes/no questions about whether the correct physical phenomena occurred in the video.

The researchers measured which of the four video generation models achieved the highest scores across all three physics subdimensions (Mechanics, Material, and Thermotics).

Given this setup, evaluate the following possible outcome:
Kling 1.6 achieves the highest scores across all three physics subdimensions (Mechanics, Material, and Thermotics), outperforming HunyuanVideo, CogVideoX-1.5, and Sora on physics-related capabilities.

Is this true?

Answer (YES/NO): NO